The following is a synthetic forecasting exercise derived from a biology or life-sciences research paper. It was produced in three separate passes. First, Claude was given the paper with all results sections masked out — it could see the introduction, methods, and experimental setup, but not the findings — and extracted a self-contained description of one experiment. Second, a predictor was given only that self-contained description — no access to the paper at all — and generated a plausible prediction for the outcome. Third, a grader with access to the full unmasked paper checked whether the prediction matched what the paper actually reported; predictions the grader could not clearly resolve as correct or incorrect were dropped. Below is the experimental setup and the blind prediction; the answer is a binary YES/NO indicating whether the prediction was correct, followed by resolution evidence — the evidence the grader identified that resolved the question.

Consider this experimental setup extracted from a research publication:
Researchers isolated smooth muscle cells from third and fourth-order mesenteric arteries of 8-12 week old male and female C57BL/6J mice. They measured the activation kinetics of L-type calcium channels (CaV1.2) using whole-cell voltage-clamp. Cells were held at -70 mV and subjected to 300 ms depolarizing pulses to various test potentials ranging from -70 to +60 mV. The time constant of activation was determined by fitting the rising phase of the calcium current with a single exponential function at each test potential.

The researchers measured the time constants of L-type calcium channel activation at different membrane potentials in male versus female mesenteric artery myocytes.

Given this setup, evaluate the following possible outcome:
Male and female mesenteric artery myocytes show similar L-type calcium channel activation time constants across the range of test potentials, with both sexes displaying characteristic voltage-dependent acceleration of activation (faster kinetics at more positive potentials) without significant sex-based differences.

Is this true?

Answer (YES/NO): YES